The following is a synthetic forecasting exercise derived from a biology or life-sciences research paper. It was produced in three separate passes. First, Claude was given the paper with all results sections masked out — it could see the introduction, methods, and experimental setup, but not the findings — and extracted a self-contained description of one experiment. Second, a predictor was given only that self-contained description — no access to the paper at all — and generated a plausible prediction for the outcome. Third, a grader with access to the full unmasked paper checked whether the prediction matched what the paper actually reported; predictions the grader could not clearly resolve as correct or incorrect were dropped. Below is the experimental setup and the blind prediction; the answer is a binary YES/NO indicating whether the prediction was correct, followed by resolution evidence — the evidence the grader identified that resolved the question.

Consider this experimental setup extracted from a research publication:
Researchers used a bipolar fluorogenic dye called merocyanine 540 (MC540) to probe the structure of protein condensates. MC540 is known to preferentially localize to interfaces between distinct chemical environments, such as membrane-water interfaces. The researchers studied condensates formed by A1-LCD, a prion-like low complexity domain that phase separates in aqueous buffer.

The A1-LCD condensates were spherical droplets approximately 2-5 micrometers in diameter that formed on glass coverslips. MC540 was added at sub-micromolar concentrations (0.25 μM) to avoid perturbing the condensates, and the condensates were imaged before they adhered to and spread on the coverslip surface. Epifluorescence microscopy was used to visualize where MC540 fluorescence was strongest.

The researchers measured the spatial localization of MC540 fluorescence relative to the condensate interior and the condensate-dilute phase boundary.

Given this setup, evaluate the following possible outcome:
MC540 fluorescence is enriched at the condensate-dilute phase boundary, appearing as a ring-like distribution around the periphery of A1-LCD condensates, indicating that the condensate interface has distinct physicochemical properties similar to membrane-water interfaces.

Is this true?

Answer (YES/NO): YES